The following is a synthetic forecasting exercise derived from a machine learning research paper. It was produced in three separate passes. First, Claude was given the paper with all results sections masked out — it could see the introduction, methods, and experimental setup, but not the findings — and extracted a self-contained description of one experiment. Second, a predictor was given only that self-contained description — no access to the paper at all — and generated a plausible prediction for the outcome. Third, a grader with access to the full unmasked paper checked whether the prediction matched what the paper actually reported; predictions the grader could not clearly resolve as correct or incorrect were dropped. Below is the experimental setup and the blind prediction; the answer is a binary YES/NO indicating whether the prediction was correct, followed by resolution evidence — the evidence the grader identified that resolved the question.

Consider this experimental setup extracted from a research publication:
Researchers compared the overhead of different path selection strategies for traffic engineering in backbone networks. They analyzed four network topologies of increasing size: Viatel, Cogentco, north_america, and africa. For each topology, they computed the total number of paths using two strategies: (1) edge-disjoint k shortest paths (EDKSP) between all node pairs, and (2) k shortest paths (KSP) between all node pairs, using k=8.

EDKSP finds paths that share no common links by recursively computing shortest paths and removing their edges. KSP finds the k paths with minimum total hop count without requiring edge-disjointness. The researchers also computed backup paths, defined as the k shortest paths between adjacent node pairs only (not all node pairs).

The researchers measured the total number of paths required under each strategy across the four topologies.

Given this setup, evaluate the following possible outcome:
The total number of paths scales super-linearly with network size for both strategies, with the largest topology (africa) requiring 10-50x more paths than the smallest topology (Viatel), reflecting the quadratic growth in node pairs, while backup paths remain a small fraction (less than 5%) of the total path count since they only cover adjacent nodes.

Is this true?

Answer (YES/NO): NO